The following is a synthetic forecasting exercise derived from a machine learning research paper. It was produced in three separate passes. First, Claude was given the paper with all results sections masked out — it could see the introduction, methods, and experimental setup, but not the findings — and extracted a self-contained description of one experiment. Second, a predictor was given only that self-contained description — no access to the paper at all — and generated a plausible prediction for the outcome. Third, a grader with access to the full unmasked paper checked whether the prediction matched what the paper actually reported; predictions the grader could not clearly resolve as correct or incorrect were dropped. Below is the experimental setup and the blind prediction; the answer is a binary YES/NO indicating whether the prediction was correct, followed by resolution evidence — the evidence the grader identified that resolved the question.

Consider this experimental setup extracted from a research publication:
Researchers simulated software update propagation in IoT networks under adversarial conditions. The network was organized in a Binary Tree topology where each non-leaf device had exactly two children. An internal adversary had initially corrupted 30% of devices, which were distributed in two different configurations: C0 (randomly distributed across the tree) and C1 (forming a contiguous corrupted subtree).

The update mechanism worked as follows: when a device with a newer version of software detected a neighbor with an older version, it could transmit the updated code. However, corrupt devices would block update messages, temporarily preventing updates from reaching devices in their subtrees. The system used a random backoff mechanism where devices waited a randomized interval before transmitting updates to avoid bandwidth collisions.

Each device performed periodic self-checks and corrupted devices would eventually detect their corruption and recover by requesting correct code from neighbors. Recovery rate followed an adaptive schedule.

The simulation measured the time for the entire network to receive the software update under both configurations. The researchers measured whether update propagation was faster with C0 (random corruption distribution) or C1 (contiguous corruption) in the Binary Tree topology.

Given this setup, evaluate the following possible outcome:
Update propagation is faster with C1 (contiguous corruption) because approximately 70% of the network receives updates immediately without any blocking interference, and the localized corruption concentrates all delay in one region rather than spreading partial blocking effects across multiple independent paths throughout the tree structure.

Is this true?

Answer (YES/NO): YES